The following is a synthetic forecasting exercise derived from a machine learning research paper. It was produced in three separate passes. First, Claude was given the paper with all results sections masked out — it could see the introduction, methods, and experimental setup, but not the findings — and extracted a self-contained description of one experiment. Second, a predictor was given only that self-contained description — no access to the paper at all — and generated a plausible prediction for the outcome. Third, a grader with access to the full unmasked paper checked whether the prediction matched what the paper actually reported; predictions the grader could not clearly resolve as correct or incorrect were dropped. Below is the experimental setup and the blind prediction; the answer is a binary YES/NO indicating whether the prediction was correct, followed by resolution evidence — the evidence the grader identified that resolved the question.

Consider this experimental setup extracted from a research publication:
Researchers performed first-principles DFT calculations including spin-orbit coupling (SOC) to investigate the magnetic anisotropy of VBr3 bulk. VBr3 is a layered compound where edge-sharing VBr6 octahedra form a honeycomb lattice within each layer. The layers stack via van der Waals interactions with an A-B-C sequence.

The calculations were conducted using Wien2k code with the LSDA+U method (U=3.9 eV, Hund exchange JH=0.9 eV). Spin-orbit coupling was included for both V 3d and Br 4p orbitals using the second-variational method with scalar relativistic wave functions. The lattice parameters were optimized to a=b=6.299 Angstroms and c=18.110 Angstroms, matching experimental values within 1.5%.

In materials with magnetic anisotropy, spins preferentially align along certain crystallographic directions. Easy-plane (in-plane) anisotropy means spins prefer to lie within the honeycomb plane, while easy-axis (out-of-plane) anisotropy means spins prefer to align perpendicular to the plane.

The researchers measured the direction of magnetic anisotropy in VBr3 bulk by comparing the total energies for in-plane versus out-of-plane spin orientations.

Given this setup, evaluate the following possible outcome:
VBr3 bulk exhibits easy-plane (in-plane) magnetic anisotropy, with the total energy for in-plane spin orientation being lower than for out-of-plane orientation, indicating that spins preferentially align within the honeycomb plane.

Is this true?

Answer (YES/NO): YES